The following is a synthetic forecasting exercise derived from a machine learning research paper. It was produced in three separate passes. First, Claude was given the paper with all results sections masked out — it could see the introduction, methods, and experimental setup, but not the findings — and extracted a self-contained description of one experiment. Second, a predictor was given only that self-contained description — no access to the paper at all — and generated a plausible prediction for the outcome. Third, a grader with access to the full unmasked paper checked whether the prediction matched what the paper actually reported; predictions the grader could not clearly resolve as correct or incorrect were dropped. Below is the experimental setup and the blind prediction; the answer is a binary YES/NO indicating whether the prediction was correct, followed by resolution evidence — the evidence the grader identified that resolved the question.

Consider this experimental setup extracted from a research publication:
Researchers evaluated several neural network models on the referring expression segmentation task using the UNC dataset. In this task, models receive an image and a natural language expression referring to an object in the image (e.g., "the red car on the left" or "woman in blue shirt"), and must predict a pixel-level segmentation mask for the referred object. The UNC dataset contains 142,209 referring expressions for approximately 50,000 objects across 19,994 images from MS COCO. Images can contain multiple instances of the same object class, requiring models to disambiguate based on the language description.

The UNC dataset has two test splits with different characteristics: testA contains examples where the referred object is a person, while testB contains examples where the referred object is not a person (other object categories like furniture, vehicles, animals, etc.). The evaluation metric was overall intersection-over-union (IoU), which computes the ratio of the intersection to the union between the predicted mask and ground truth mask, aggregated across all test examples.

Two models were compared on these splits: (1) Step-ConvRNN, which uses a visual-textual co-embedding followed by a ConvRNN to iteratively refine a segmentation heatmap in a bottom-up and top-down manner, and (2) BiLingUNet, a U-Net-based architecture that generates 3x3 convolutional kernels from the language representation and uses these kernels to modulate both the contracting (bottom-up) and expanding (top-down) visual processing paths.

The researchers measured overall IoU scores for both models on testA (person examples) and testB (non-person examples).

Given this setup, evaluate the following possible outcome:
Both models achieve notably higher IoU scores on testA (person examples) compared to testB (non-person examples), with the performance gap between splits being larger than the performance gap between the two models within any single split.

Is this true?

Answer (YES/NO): YES